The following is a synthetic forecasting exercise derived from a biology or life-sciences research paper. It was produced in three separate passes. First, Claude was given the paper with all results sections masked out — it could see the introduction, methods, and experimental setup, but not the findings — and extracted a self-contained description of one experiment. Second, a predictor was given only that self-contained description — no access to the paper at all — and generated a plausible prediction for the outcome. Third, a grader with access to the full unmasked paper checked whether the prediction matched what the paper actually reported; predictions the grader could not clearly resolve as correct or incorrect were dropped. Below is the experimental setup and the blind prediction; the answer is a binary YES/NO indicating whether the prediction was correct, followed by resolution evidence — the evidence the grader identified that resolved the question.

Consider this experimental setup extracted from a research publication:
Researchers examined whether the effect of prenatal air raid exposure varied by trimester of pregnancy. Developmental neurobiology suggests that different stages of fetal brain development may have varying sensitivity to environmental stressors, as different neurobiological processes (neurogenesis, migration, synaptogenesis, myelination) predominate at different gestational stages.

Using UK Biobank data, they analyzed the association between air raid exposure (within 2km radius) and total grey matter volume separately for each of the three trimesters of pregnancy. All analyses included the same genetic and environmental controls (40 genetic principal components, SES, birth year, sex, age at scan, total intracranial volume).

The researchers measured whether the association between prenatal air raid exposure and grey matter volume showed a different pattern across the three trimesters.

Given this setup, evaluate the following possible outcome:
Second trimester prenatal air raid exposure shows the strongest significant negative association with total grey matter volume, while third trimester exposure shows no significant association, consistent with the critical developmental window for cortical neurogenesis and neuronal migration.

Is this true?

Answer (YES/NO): NO